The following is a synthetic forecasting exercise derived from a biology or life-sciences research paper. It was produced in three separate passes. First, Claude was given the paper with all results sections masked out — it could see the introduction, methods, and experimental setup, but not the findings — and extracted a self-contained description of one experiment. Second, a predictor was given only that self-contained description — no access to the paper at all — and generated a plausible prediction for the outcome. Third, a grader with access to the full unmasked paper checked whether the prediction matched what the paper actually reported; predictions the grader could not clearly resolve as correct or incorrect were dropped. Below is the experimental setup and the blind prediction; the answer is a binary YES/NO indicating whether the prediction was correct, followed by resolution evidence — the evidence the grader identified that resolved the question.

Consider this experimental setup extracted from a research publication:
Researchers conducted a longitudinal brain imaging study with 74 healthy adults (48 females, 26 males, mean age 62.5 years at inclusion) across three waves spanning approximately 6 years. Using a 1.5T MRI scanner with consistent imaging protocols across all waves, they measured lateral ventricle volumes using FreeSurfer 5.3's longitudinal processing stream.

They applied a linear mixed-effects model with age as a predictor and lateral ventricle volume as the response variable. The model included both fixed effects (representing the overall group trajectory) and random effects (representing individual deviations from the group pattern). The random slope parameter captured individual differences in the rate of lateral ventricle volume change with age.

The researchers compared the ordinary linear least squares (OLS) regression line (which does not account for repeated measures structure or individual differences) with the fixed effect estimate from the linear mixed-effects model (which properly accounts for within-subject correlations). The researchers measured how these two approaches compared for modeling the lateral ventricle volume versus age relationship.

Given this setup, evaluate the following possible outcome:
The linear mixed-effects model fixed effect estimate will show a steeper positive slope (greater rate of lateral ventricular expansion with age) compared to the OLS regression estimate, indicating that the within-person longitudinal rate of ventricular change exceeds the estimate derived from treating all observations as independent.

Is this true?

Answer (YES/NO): NO